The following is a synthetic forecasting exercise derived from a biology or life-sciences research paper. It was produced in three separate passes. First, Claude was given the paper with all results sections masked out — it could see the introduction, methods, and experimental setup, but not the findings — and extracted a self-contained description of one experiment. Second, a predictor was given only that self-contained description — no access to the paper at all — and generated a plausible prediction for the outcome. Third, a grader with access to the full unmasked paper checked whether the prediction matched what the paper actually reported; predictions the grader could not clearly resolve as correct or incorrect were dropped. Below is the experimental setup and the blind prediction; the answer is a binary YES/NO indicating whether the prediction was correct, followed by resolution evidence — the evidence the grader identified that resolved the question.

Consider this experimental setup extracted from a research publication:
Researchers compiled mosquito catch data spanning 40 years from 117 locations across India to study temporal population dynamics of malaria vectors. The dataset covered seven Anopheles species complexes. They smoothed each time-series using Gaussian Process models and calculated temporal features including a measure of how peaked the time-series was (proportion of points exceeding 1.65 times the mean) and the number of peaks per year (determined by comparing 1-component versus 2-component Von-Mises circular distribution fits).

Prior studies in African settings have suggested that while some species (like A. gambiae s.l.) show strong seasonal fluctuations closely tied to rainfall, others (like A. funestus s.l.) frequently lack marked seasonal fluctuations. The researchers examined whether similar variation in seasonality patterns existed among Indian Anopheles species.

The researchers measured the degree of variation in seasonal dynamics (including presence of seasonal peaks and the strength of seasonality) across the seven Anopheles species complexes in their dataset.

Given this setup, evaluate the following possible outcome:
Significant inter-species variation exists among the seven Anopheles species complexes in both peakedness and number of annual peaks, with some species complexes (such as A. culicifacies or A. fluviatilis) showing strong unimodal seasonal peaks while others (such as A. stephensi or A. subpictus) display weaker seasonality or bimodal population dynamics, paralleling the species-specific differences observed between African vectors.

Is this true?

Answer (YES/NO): NO